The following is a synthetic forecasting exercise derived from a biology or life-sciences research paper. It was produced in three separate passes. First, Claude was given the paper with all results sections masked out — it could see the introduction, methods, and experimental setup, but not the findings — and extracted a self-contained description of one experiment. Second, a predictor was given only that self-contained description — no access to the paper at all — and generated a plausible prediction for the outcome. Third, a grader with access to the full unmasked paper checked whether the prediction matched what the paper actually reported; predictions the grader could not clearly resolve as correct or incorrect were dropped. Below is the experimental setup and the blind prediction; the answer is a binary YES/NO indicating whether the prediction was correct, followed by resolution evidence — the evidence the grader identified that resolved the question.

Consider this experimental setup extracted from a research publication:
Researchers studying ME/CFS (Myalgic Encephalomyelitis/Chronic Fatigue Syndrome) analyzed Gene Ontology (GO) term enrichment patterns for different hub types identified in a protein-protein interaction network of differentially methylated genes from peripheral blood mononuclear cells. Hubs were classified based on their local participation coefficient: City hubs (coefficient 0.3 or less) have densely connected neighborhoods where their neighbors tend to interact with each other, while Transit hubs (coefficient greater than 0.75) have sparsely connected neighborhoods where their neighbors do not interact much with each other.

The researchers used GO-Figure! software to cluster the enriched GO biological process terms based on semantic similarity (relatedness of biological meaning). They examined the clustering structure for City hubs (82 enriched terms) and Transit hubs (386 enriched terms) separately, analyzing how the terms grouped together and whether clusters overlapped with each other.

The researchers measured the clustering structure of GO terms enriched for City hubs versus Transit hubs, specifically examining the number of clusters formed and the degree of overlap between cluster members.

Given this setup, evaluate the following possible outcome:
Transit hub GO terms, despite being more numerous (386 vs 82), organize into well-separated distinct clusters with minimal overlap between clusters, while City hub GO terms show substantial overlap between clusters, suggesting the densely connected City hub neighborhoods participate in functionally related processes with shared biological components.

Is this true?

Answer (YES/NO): NO